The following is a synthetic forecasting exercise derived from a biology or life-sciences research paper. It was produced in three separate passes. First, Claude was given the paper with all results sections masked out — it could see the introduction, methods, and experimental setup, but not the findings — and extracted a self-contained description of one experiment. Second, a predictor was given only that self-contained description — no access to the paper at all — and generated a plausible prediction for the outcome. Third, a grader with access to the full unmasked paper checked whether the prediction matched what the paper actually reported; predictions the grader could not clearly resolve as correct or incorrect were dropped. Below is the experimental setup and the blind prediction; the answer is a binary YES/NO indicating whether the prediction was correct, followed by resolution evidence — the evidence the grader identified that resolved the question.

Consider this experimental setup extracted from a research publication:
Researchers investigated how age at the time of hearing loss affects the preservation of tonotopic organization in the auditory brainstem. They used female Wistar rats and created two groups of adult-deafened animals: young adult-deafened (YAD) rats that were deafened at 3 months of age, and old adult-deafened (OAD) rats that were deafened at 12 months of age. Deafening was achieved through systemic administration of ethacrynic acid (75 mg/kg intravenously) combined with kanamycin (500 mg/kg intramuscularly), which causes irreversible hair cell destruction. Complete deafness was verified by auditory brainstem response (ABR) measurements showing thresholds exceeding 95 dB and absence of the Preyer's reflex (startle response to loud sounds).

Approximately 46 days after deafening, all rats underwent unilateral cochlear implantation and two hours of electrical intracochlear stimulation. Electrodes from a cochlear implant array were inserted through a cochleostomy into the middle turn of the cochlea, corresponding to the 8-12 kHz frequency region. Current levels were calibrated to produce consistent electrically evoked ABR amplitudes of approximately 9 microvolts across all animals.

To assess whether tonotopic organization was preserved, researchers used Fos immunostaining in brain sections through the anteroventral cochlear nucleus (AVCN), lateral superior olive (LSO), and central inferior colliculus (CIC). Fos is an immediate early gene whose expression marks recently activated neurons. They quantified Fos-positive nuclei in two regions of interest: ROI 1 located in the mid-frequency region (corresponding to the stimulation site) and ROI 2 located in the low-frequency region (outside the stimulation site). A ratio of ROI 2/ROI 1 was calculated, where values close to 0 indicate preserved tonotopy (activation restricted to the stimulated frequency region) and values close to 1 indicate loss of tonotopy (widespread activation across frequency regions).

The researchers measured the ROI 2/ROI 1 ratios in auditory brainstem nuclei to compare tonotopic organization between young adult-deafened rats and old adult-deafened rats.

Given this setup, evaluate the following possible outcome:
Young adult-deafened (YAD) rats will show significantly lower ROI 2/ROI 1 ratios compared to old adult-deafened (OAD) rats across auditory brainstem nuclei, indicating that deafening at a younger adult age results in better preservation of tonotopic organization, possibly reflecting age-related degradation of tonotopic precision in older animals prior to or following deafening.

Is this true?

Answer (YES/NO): NO